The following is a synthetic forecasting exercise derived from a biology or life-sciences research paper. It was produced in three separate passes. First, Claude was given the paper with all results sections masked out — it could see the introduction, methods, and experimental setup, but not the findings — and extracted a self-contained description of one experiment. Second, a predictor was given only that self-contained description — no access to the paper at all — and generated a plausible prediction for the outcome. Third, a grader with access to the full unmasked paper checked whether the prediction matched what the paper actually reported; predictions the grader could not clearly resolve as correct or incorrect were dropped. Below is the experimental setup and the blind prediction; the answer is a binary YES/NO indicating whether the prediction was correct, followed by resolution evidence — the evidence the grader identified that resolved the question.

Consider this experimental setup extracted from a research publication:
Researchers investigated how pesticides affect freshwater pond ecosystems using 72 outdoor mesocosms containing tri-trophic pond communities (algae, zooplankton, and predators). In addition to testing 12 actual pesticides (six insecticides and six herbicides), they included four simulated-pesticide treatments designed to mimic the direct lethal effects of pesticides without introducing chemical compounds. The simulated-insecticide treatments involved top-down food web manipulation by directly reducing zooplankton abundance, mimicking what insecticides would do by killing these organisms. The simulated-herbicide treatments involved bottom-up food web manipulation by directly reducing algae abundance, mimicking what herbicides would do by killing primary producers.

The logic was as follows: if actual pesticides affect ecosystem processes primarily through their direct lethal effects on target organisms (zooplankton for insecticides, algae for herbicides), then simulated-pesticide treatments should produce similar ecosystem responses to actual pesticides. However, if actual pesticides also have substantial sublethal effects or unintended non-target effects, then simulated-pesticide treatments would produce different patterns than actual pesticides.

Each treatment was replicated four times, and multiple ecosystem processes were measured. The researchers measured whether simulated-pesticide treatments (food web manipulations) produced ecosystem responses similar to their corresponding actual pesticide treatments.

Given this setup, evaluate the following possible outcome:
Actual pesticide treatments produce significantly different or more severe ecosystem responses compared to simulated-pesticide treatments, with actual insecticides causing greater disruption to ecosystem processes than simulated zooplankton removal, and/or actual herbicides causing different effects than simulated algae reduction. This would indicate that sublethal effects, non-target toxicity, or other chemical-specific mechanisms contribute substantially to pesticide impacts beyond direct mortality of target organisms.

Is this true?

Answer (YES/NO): NO